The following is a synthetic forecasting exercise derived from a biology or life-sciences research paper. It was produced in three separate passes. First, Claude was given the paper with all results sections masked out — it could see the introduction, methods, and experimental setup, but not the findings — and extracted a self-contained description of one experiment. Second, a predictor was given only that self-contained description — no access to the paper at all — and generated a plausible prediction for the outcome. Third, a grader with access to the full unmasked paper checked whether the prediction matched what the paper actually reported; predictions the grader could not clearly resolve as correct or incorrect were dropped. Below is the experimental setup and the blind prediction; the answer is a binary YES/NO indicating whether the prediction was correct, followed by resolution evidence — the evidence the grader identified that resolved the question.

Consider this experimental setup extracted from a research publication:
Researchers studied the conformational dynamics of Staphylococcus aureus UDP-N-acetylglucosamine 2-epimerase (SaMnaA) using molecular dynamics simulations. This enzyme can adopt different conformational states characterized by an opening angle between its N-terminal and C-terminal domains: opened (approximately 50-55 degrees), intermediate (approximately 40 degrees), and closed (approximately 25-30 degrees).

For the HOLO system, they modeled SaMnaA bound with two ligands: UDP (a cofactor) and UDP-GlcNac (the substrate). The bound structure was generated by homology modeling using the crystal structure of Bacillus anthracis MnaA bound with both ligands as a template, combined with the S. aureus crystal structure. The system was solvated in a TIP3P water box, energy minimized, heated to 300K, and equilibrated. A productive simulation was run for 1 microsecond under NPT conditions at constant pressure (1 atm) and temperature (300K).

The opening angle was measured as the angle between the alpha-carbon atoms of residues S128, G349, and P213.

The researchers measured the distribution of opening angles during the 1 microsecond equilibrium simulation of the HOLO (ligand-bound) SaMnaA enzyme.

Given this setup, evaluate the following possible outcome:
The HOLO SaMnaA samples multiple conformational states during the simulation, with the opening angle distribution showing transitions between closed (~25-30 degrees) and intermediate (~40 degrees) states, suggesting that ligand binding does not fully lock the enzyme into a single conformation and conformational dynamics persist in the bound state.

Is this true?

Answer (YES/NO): NO